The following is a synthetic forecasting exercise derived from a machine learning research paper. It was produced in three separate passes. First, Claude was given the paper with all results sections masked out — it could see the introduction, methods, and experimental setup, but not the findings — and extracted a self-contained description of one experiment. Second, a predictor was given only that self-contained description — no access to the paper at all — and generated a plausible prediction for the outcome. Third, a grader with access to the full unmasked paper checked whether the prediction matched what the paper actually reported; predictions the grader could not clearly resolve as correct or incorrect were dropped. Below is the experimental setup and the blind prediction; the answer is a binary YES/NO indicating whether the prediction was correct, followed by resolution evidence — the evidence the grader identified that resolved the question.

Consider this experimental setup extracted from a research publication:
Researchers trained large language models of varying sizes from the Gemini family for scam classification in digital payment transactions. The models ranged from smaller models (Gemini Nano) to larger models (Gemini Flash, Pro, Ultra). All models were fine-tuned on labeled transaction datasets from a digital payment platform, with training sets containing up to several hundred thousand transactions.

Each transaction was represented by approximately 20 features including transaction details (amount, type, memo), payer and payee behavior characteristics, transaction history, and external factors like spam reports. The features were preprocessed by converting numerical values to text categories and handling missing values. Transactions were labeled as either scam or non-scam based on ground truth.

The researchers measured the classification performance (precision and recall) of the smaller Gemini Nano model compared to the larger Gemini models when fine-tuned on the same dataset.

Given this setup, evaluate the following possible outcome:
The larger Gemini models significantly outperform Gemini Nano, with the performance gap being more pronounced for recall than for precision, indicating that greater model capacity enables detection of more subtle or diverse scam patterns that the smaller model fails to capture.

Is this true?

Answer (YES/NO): NO